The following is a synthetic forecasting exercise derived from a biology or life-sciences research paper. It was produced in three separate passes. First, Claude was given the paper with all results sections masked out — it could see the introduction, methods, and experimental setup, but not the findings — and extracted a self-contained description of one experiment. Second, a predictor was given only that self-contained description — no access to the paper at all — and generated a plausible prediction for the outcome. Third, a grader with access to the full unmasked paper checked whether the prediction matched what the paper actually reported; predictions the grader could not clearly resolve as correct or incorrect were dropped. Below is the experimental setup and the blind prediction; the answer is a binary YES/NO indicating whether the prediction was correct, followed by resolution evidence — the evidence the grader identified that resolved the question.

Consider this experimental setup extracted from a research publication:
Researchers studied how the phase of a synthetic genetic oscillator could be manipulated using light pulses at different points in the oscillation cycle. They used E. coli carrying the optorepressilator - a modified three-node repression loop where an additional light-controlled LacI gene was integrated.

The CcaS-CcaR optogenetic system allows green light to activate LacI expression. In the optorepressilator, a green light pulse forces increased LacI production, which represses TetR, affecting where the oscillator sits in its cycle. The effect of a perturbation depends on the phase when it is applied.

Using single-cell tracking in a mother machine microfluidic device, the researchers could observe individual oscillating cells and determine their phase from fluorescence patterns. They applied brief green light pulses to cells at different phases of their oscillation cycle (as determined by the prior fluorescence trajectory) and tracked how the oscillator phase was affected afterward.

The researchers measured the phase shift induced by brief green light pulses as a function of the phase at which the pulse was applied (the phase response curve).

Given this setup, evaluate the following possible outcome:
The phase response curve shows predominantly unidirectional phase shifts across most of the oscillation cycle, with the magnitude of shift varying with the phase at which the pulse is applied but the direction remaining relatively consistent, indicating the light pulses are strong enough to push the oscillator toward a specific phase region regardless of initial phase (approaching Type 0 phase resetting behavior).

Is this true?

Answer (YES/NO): NO